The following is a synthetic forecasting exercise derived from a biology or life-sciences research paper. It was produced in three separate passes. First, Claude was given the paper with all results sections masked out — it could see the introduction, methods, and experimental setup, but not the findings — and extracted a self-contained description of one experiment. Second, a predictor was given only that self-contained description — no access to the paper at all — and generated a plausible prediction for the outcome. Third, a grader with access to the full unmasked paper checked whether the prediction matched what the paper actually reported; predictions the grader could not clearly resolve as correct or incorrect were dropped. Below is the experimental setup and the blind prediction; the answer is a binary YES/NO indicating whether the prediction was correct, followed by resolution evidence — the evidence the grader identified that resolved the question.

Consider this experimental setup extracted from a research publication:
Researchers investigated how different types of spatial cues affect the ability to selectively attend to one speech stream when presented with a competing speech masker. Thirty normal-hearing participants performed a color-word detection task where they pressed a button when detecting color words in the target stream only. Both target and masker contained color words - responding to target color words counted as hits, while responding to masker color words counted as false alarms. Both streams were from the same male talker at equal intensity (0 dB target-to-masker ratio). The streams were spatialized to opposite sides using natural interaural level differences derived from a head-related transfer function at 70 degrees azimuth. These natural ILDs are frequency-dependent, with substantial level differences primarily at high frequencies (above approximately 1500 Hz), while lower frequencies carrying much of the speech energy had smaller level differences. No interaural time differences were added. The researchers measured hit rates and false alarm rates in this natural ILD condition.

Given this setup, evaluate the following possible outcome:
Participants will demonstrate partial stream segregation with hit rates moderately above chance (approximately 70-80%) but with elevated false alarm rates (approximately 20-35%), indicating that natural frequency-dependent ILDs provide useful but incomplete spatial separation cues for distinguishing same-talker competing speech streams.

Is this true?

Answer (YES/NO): NO